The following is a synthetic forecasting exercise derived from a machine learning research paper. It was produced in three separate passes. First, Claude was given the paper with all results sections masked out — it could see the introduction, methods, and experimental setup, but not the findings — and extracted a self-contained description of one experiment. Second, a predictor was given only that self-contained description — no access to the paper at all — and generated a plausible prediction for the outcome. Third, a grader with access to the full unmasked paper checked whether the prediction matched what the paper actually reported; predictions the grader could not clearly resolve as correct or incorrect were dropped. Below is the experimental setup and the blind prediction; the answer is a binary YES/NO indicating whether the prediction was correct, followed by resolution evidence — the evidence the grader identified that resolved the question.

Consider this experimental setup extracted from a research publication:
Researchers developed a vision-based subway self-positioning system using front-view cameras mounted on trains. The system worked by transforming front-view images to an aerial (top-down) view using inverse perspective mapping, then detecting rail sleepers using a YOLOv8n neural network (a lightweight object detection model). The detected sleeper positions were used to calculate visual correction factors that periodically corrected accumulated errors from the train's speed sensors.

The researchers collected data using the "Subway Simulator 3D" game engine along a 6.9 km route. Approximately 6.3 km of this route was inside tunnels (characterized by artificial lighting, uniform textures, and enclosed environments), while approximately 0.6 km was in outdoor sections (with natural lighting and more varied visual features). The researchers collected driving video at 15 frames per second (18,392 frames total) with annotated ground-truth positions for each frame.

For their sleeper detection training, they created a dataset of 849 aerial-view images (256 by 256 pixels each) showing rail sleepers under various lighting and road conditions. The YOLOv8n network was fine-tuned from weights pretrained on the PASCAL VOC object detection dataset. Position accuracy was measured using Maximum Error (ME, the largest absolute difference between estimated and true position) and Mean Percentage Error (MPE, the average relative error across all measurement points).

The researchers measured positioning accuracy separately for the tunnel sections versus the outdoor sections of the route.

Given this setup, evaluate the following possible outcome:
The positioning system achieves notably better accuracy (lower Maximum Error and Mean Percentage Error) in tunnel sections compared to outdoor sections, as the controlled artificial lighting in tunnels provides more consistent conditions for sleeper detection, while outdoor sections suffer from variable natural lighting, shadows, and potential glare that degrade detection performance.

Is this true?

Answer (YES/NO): NO